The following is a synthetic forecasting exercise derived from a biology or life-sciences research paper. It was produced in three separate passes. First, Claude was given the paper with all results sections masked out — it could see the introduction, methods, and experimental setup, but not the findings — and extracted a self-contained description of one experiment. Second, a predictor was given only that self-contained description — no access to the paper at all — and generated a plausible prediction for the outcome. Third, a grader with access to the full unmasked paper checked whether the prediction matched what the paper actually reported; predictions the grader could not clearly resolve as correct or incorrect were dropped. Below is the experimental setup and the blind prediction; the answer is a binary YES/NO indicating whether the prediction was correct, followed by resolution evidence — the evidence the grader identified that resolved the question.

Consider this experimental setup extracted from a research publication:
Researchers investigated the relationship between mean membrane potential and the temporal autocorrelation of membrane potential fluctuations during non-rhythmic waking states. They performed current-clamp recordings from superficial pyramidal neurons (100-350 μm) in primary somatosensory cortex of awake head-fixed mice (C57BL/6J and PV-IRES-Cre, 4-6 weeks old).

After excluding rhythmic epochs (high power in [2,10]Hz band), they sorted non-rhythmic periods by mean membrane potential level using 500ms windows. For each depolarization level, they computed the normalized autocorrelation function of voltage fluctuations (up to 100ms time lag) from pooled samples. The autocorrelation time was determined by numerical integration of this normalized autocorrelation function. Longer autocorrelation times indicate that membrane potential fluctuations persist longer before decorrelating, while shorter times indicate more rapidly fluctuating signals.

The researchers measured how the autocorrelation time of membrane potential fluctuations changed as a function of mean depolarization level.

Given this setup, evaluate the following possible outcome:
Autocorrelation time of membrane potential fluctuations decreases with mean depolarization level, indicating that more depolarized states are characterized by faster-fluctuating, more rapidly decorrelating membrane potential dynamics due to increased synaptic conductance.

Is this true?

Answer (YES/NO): YES